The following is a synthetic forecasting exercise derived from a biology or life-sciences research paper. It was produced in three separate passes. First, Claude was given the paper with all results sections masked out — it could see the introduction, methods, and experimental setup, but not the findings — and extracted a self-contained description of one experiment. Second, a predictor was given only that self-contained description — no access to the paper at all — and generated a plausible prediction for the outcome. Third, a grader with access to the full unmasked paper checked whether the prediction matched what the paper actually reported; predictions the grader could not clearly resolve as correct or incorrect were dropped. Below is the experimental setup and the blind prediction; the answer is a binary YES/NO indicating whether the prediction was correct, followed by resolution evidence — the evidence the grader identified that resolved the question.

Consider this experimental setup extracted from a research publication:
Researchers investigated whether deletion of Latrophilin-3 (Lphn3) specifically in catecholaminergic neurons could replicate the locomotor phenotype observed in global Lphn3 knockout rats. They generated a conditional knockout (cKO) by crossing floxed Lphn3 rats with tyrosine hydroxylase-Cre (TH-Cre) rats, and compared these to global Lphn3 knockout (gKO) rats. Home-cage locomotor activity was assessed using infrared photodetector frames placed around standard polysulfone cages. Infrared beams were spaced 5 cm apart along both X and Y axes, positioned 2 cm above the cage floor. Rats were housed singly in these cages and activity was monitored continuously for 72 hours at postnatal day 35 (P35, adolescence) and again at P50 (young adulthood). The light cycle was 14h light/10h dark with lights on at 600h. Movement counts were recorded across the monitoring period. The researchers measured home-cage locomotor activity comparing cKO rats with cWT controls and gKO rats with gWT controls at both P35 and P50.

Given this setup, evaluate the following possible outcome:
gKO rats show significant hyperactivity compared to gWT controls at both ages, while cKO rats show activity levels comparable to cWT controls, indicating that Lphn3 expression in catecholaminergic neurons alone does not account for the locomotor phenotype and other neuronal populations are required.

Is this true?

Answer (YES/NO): YES